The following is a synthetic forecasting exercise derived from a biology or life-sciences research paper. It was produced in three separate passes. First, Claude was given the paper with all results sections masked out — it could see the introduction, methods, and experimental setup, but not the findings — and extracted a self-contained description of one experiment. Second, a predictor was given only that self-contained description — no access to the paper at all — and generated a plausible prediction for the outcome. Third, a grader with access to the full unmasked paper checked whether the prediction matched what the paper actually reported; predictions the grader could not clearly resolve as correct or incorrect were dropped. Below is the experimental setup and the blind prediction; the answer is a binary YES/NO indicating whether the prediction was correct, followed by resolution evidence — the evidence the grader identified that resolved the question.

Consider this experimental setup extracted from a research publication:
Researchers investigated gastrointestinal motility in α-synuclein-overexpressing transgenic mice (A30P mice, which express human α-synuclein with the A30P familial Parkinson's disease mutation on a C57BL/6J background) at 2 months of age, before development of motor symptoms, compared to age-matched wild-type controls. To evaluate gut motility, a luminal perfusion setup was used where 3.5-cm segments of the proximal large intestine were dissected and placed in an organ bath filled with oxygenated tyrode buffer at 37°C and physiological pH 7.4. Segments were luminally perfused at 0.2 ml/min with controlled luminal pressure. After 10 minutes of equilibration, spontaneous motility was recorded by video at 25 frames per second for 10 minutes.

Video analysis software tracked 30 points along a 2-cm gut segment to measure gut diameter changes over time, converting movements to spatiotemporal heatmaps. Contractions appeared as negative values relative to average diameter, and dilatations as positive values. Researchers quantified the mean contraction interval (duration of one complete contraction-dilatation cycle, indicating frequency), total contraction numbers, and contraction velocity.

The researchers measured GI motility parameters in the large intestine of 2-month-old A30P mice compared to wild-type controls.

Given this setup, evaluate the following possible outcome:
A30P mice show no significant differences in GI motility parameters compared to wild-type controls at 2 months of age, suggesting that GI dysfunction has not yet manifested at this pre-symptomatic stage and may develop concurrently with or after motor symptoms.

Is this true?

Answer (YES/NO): NO